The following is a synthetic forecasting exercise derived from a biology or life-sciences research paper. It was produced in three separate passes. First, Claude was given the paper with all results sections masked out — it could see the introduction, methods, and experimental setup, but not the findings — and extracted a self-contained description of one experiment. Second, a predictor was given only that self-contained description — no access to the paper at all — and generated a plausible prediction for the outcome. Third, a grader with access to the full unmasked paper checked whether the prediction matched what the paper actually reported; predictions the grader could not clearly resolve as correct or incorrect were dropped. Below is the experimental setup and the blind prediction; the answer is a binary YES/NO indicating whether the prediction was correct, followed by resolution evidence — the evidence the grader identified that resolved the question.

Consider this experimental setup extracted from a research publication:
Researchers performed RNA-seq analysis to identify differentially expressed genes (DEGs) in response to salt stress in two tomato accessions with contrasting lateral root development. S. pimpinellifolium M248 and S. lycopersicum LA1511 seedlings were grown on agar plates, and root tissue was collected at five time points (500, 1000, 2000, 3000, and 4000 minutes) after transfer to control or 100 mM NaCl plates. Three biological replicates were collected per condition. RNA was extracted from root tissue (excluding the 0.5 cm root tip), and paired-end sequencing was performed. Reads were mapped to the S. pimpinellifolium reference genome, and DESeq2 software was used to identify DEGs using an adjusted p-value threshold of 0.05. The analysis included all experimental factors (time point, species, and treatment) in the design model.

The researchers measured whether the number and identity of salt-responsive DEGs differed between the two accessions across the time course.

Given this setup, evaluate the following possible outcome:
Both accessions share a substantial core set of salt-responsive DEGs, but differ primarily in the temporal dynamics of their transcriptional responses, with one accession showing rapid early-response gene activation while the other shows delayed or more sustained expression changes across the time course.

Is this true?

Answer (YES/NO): YES